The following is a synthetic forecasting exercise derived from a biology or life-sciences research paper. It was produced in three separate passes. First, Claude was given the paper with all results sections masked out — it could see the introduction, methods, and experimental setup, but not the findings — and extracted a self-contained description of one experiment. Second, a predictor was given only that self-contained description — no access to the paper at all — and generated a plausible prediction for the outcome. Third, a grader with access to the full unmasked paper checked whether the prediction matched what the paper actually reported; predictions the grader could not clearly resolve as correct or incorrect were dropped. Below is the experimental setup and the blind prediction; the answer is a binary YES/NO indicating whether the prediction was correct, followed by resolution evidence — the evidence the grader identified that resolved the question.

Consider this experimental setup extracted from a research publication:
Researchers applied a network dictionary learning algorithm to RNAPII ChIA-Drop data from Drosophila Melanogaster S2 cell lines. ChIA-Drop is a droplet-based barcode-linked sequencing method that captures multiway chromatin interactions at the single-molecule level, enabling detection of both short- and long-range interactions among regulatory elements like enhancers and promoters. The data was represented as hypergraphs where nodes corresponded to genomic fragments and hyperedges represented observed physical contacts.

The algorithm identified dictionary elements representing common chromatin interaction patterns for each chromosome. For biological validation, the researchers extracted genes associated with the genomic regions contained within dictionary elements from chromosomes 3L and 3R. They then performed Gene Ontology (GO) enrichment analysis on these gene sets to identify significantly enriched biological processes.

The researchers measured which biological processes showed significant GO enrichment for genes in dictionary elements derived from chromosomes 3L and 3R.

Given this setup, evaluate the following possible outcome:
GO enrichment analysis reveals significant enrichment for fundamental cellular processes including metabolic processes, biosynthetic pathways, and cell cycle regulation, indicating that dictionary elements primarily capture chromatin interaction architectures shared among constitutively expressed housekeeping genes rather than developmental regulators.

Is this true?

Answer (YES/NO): NO